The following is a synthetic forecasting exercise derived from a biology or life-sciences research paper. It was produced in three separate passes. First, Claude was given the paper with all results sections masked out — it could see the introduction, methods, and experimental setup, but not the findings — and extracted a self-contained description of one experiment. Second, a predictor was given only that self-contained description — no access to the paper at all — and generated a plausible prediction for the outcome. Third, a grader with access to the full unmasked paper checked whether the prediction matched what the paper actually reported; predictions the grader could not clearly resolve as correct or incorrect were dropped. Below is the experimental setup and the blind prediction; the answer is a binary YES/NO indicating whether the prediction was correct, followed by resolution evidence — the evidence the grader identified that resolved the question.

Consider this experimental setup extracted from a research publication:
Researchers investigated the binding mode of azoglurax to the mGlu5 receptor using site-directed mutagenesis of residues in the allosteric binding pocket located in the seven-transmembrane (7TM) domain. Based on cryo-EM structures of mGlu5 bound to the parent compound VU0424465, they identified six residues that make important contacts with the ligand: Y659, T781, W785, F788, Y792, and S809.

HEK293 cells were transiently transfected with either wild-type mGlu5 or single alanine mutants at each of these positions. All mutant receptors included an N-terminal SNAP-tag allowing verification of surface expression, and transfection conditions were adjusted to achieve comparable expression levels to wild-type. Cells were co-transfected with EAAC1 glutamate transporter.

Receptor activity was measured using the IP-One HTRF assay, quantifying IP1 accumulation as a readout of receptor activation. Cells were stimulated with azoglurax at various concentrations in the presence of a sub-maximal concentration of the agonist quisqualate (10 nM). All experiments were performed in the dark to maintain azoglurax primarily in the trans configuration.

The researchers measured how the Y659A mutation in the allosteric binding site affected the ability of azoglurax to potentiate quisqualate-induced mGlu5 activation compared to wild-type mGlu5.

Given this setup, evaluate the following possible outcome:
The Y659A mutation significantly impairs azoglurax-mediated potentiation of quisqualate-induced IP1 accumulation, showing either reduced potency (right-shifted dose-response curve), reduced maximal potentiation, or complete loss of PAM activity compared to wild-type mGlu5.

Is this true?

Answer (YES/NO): YES